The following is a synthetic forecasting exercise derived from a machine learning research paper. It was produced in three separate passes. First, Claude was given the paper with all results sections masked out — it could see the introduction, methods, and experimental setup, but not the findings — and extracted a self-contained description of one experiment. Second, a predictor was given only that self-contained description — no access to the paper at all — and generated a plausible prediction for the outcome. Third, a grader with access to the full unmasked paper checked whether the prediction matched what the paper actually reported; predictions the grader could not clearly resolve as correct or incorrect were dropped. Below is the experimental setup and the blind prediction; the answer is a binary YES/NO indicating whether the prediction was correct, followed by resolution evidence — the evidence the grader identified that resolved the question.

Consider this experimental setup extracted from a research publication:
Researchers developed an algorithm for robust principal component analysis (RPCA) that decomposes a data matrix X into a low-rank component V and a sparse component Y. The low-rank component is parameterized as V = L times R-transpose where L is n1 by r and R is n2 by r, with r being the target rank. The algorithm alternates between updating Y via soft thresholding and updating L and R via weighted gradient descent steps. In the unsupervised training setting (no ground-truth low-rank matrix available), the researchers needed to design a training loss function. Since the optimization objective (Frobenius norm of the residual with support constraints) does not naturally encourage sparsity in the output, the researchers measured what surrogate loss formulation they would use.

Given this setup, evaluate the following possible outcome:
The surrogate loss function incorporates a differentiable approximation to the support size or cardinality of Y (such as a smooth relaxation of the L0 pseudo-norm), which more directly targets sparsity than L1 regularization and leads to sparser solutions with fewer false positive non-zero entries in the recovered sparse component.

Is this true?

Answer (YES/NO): NO